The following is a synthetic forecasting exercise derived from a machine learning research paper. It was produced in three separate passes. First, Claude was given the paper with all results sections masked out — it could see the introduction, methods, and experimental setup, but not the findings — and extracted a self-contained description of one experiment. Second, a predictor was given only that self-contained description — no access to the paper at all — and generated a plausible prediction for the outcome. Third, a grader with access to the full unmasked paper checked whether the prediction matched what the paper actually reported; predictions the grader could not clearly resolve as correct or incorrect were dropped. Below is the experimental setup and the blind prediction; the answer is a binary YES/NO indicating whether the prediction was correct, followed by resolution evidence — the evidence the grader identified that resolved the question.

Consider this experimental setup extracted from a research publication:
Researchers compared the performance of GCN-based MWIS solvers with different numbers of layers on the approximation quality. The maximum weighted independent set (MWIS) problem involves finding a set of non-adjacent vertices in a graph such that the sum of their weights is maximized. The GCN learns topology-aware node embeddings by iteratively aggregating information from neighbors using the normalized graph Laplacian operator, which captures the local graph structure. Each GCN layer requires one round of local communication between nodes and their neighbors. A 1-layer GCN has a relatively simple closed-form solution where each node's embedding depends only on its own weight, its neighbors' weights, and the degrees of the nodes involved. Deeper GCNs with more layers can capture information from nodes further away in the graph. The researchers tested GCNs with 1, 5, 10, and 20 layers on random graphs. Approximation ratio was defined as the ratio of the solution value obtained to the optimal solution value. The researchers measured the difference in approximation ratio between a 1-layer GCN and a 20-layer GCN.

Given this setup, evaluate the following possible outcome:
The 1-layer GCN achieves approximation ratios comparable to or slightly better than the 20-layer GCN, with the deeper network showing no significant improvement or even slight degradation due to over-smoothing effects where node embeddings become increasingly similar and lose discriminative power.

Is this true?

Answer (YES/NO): NO